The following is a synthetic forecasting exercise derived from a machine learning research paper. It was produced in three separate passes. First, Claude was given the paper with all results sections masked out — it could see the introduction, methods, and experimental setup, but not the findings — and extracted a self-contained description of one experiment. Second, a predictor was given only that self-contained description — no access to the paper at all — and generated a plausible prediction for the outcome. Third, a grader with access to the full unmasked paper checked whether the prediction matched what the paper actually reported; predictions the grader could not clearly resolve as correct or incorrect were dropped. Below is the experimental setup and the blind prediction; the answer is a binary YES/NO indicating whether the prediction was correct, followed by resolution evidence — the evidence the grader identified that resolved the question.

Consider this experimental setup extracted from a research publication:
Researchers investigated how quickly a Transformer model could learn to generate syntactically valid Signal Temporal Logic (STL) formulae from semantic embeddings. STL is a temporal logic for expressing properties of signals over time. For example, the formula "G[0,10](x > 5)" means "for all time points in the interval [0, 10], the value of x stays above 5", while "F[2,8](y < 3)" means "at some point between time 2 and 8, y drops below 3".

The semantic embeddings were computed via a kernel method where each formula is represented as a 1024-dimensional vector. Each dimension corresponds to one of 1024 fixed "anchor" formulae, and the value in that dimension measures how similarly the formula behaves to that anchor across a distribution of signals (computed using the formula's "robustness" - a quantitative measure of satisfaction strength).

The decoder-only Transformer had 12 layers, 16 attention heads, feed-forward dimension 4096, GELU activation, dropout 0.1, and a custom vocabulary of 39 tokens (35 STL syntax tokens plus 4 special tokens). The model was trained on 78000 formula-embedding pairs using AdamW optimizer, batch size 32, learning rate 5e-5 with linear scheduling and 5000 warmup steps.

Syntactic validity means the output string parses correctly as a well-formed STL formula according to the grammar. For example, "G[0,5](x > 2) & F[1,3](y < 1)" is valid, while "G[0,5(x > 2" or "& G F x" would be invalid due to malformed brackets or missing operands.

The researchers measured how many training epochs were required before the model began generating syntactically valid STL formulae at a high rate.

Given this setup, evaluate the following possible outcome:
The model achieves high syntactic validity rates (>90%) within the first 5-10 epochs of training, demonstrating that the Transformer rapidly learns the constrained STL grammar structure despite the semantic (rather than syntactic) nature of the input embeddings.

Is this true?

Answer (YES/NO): NO